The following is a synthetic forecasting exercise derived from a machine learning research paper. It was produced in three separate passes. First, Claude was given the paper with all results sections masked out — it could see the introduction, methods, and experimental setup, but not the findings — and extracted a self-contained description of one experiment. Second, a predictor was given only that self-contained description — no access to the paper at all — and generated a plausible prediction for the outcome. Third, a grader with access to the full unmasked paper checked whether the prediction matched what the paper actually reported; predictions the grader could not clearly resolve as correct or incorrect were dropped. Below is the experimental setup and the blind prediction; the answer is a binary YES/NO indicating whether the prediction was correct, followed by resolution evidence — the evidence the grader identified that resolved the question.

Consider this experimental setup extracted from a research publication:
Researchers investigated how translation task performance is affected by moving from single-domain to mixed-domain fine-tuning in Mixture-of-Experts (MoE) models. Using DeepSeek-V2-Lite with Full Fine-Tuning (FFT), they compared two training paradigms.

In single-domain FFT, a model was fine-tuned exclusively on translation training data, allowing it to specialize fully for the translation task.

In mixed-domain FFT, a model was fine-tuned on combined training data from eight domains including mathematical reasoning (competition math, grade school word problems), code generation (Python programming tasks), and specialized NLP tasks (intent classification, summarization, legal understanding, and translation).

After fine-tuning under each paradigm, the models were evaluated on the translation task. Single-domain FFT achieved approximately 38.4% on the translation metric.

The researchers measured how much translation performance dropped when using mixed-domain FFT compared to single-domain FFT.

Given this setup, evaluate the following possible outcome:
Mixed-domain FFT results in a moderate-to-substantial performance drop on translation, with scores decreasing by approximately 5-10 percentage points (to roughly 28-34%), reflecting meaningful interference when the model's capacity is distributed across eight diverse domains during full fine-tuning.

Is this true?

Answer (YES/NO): YES